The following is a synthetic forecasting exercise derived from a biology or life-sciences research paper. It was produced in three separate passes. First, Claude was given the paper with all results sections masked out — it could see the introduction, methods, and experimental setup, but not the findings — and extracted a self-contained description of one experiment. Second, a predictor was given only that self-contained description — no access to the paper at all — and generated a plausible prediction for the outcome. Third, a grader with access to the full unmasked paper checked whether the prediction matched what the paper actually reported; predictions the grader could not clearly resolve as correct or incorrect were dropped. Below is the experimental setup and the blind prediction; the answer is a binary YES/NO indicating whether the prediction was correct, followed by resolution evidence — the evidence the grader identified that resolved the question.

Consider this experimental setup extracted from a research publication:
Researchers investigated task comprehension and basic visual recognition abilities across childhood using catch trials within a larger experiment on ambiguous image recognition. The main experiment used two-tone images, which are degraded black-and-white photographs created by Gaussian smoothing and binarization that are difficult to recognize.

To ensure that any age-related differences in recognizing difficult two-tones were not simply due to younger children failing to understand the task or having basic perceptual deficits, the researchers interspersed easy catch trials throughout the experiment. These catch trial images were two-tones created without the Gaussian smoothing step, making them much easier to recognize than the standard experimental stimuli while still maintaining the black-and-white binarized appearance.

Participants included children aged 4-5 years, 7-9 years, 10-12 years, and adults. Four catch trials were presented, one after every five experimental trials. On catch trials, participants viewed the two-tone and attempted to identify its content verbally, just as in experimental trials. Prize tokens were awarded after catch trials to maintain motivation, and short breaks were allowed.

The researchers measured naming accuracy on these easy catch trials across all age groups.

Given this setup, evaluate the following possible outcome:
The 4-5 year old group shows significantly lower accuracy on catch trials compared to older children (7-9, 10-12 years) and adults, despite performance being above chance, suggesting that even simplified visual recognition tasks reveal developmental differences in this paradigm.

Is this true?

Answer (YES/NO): NO